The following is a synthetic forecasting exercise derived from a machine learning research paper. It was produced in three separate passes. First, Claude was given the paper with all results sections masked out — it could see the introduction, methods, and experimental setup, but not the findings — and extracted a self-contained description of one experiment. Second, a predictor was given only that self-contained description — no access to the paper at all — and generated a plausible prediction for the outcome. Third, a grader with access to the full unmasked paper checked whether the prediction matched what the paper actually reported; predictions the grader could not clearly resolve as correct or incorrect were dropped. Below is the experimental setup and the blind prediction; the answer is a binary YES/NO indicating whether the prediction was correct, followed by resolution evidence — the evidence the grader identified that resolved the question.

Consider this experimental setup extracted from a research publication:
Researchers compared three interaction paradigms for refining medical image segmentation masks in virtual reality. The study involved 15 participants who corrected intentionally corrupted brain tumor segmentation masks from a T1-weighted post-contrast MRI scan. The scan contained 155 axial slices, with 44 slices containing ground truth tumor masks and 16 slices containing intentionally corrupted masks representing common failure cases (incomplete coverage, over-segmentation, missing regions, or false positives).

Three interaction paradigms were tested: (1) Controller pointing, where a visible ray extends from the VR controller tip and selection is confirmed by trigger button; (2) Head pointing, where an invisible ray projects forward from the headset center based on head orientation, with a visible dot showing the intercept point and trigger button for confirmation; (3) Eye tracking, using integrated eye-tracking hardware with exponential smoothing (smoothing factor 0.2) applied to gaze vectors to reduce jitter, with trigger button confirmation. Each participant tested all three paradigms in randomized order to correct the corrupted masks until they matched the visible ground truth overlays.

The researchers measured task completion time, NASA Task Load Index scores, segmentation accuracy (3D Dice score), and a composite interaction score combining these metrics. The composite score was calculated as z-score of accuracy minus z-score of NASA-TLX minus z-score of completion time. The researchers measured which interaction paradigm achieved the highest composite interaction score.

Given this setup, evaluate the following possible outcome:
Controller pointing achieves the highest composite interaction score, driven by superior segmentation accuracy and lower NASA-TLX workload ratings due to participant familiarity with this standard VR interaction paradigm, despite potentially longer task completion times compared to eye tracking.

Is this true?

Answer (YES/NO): NO